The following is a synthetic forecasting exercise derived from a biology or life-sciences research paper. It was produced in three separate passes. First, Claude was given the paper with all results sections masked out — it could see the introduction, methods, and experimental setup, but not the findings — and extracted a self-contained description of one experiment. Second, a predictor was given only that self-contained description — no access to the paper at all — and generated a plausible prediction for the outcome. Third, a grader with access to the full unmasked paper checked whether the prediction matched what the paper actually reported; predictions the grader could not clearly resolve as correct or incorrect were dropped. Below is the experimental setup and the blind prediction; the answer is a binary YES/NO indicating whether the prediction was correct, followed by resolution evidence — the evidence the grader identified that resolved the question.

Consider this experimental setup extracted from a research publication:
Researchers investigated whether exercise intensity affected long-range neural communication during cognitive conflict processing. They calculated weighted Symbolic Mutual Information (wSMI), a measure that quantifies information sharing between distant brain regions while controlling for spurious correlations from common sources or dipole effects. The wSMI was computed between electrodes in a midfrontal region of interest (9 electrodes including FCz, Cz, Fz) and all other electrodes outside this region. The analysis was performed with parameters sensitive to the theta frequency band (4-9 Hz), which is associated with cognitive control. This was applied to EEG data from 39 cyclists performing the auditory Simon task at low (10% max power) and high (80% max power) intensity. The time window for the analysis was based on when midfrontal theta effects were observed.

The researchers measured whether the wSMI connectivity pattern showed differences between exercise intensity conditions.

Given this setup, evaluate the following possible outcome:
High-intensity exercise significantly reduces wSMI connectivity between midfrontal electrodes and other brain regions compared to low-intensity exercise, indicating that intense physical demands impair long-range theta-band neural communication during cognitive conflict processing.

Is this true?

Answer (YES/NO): NO